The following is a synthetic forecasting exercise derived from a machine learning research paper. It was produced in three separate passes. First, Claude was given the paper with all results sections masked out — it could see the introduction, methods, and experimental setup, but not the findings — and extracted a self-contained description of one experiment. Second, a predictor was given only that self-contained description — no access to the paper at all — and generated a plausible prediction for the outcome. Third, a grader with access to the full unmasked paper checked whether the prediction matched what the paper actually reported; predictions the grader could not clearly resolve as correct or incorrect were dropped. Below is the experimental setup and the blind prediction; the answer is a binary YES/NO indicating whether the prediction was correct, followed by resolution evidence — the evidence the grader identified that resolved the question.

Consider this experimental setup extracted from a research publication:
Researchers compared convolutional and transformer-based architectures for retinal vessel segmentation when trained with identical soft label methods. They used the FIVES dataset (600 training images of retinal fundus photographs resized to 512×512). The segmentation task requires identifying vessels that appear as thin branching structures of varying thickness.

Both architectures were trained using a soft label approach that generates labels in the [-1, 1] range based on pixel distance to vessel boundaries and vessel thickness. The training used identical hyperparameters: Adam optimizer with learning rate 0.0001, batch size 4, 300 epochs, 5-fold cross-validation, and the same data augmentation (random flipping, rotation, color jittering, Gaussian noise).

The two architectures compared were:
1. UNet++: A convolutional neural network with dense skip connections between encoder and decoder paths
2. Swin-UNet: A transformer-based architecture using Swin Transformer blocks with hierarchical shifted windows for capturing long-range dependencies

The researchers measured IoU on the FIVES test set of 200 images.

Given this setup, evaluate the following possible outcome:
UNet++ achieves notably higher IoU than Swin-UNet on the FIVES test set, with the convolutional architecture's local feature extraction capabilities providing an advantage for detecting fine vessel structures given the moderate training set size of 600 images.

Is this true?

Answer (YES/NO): YES